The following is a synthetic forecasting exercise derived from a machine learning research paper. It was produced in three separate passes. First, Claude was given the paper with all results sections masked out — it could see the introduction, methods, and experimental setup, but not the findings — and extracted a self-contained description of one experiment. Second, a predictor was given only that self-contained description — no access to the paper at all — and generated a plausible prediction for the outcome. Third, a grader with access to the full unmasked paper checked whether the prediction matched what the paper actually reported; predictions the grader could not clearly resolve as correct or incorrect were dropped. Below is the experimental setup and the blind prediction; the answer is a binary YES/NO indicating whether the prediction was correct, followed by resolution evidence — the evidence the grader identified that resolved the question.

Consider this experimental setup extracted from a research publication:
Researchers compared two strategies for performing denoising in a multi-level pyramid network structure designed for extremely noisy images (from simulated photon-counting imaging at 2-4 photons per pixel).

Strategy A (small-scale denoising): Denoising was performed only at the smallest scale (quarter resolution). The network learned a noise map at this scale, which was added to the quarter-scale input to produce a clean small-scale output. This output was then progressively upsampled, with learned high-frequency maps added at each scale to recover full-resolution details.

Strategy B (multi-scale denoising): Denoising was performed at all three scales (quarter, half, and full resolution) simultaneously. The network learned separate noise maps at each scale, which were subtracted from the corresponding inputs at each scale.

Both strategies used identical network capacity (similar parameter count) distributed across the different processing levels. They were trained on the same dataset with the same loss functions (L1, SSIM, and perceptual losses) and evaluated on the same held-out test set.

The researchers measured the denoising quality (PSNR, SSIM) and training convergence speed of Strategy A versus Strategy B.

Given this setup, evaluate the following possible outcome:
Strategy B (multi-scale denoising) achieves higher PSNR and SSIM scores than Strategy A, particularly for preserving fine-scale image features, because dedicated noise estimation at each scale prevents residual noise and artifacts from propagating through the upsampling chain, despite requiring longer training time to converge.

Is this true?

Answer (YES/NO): NO